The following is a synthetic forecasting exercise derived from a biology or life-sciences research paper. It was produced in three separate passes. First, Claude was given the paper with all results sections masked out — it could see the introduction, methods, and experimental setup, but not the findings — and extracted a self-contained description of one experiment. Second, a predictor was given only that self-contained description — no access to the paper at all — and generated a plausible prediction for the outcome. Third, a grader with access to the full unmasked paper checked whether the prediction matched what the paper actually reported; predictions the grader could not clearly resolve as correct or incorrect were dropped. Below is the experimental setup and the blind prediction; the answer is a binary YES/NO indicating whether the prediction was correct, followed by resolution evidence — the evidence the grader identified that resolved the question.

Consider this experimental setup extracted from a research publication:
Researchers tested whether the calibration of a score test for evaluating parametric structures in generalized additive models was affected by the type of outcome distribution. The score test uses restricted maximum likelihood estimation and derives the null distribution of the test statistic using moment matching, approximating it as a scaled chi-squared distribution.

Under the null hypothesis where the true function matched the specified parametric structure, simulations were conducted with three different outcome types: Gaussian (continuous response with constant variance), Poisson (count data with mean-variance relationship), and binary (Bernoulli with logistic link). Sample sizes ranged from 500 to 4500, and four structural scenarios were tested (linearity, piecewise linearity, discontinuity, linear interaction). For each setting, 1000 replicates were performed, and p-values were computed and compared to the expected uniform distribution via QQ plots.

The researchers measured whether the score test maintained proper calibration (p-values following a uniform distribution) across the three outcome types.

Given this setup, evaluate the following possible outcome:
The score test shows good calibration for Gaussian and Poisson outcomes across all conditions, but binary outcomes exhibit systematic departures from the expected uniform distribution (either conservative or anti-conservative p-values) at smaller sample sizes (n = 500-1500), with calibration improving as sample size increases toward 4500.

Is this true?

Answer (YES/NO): NO